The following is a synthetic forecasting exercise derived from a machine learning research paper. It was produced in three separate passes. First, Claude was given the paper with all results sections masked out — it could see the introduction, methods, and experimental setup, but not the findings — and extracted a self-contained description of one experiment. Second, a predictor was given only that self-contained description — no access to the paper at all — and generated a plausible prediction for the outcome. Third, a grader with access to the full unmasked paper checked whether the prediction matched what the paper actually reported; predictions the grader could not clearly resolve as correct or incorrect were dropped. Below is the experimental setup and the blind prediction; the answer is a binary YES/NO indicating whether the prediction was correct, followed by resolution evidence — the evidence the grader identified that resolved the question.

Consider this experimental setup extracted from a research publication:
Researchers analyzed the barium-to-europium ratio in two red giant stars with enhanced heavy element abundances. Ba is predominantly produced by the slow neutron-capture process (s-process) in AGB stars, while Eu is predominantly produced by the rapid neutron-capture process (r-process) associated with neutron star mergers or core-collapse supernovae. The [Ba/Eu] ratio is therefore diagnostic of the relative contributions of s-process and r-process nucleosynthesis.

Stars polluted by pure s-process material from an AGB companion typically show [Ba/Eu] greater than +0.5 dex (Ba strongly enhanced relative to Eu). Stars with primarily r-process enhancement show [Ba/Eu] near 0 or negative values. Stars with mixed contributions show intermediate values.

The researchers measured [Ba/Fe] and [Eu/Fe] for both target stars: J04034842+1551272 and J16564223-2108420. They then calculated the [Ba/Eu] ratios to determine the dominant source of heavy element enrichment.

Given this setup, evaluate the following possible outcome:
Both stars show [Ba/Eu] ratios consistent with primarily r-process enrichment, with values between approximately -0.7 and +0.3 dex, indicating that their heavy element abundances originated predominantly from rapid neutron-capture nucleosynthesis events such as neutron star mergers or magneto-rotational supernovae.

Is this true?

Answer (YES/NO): NO